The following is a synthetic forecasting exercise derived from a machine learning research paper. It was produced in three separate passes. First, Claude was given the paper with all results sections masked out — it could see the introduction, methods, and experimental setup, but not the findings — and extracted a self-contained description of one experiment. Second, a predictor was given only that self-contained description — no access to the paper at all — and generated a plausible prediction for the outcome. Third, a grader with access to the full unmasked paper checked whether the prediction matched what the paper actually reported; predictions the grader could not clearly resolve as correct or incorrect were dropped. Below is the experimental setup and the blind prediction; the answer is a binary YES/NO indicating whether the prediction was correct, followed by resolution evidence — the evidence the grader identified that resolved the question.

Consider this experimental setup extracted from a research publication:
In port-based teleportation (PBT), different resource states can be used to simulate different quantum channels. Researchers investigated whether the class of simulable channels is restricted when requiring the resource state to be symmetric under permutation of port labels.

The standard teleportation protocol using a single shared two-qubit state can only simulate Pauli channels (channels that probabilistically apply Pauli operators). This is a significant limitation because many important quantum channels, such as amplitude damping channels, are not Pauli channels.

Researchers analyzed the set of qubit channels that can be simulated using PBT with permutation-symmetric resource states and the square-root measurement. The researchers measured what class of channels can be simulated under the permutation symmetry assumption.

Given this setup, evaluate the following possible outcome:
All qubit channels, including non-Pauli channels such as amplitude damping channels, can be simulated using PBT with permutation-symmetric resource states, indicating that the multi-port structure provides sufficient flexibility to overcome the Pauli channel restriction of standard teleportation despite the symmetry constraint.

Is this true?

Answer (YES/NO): YES